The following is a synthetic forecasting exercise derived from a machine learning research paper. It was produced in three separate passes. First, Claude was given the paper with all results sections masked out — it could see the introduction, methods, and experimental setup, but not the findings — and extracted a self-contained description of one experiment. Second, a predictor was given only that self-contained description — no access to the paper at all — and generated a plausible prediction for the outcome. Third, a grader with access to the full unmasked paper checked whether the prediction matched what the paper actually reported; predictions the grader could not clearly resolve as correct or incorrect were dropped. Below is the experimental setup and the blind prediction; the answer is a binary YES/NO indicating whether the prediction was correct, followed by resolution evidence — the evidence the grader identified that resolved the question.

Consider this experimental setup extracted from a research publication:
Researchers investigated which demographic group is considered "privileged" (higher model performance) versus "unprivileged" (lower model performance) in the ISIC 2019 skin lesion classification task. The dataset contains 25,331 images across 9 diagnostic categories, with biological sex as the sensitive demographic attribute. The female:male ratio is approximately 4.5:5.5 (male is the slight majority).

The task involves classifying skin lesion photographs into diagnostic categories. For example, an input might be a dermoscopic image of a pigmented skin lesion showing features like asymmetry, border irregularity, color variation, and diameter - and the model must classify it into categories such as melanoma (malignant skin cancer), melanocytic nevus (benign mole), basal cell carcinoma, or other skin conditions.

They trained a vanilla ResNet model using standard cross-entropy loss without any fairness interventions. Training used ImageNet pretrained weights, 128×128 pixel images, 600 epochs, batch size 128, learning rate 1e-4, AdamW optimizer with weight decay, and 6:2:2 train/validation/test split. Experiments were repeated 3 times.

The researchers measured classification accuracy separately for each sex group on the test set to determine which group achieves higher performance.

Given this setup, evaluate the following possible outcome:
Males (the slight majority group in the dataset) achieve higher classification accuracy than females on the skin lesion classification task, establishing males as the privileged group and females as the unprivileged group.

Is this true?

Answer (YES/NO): NO